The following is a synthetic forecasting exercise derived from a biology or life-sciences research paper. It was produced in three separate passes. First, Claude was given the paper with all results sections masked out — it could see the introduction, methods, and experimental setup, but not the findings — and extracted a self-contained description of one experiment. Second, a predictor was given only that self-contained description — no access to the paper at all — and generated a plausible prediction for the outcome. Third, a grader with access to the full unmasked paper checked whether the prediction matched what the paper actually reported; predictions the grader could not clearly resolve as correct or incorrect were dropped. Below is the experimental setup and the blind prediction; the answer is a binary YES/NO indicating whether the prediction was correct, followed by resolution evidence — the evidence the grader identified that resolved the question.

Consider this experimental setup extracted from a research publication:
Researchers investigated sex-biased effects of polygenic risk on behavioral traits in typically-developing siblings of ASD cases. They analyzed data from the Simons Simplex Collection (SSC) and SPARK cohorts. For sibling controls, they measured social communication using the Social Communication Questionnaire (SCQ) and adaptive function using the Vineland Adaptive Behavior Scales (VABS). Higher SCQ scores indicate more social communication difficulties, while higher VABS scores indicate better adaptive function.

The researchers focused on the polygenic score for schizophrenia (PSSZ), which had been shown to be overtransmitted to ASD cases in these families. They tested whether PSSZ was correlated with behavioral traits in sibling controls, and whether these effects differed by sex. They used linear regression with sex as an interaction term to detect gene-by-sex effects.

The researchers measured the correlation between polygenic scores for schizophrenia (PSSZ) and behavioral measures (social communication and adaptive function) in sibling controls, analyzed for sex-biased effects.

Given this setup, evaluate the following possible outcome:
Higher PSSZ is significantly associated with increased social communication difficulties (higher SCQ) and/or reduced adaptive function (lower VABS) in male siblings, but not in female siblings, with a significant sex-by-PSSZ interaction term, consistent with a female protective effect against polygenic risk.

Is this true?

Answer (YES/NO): YES